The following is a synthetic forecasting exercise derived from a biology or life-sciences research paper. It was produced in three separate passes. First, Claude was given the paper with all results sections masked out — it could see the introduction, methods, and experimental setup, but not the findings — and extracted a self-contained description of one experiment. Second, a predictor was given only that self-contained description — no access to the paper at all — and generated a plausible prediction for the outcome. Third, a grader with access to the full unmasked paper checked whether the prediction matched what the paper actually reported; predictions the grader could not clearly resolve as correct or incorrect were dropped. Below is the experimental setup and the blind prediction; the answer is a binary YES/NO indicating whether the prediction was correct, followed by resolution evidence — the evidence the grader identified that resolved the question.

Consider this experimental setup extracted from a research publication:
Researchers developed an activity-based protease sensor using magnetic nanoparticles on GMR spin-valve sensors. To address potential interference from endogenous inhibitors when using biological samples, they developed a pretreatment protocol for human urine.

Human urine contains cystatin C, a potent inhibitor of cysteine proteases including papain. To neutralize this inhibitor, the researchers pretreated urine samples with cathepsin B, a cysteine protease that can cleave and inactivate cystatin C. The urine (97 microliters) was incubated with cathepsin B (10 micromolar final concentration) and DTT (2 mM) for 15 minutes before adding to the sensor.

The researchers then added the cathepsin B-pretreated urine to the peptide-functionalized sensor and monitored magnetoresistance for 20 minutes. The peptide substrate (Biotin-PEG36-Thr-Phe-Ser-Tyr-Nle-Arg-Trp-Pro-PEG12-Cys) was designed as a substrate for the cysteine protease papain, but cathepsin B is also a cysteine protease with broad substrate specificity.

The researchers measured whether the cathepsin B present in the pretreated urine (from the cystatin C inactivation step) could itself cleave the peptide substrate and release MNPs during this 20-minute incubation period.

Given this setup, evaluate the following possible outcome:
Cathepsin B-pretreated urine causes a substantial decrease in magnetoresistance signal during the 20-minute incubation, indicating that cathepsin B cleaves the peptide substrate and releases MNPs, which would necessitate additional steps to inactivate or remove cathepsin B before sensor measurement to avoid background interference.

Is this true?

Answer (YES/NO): NO